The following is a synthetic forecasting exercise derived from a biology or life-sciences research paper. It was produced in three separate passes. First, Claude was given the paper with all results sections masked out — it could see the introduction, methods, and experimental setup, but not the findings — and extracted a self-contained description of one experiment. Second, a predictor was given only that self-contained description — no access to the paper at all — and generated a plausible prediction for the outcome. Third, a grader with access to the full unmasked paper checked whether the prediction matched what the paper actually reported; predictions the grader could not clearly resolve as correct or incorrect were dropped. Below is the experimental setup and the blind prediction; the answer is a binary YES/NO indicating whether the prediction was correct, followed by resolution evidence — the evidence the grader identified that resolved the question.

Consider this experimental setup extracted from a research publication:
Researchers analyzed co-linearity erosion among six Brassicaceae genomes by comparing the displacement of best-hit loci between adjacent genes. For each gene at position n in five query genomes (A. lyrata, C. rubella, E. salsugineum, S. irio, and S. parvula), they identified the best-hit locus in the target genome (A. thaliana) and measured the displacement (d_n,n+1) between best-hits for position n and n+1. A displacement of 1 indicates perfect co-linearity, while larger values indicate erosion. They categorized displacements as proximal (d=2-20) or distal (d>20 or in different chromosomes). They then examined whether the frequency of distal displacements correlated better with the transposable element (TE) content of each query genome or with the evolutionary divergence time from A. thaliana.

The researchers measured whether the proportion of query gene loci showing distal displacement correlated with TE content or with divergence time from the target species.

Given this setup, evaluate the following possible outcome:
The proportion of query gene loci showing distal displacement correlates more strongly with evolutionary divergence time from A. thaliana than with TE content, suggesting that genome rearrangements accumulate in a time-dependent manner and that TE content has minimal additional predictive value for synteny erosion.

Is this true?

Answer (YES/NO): NO